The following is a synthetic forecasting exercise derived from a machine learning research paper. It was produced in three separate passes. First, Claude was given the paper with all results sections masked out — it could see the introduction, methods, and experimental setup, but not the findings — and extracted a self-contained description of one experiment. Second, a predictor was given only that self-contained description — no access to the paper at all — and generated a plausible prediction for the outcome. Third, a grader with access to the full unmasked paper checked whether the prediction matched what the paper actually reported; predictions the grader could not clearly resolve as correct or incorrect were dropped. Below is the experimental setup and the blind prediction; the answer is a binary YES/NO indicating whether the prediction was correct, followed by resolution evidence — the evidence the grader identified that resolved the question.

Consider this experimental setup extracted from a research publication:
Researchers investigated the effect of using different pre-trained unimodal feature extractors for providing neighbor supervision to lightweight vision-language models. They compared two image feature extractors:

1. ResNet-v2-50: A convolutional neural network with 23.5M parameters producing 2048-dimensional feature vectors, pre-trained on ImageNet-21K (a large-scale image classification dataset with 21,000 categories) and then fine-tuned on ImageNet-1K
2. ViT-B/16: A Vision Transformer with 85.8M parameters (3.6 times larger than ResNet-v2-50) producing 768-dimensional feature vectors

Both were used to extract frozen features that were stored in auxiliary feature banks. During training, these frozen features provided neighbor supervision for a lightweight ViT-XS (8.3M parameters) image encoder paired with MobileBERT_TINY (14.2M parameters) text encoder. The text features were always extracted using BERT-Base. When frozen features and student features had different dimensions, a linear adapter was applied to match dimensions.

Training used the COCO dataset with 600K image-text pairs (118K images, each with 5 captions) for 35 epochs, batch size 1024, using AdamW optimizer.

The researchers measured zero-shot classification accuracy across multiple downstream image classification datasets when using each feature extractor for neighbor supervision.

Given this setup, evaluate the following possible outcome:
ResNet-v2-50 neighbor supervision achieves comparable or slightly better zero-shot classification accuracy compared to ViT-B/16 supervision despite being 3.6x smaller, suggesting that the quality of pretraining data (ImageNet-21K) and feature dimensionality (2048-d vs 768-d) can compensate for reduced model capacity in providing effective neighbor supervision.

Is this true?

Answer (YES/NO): YES